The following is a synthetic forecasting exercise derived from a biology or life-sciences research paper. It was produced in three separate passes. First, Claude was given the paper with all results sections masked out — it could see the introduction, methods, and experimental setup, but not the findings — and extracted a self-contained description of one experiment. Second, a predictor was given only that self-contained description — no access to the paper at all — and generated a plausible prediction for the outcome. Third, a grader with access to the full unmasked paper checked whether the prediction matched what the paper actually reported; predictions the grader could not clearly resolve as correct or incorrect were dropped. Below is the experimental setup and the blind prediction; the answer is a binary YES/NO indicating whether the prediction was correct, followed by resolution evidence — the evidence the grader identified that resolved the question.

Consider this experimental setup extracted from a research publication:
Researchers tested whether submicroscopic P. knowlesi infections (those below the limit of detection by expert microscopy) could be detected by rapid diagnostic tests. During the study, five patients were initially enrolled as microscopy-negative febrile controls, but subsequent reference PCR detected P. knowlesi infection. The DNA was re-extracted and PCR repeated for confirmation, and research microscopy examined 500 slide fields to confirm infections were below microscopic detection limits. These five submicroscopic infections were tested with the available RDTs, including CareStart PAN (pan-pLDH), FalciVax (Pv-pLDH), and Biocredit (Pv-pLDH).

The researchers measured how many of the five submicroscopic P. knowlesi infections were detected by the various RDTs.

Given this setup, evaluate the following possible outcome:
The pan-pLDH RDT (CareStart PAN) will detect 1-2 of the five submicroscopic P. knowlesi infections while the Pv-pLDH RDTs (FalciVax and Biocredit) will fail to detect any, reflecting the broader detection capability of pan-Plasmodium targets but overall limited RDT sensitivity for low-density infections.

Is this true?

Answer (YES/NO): NO